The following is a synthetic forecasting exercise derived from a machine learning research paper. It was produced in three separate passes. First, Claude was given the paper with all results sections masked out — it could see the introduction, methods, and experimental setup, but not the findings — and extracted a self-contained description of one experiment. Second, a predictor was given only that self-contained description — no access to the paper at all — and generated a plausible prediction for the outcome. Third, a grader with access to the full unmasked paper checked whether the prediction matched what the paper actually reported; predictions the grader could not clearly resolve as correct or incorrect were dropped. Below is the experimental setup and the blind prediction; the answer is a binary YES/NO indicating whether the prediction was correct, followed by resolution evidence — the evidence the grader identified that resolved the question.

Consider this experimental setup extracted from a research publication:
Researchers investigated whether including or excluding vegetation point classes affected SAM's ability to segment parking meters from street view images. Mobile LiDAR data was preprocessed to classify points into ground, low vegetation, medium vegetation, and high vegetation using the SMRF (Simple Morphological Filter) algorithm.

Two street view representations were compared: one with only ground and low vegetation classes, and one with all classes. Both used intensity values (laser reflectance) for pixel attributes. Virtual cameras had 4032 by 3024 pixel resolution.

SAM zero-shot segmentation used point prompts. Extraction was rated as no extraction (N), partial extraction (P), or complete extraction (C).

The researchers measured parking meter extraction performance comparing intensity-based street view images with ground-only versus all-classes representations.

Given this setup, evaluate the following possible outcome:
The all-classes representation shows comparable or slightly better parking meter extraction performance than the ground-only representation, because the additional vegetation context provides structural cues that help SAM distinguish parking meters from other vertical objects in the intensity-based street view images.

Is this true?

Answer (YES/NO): YES